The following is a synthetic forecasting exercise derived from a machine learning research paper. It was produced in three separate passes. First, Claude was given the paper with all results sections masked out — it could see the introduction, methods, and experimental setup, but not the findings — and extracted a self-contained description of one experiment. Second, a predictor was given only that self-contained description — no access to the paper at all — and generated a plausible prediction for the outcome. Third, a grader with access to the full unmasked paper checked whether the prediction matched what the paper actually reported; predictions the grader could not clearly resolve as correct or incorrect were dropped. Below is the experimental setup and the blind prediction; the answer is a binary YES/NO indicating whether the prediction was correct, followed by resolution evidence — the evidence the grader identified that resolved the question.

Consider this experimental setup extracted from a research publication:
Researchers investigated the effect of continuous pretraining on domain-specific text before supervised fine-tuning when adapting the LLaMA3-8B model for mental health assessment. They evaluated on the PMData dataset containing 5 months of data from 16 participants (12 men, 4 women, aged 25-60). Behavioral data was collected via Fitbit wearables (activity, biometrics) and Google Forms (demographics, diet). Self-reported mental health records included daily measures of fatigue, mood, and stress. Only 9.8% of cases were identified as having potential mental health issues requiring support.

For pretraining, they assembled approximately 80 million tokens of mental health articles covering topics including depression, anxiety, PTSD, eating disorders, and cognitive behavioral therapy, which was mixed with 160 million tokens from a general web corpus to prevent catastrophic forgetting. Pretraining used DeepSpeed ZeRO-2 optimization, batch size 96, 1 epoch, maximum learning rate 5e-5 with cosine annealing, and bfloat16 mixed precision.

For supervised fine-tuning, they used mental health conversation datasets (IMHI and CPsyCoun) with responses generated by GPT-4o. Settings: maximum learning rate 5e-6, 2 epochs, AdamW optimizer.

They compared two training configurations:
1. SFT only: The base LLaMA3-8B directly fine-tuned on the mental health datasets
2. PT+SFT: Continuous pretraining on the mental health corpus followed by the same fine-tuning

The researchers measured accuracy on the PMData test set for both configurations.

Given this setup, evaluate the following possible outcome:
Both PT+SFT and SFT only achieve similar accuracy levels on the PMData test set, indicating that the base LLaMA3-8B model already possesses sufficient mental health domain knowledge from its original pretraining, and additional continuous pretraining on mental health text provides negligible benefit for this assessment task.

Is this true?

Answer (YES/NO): NO